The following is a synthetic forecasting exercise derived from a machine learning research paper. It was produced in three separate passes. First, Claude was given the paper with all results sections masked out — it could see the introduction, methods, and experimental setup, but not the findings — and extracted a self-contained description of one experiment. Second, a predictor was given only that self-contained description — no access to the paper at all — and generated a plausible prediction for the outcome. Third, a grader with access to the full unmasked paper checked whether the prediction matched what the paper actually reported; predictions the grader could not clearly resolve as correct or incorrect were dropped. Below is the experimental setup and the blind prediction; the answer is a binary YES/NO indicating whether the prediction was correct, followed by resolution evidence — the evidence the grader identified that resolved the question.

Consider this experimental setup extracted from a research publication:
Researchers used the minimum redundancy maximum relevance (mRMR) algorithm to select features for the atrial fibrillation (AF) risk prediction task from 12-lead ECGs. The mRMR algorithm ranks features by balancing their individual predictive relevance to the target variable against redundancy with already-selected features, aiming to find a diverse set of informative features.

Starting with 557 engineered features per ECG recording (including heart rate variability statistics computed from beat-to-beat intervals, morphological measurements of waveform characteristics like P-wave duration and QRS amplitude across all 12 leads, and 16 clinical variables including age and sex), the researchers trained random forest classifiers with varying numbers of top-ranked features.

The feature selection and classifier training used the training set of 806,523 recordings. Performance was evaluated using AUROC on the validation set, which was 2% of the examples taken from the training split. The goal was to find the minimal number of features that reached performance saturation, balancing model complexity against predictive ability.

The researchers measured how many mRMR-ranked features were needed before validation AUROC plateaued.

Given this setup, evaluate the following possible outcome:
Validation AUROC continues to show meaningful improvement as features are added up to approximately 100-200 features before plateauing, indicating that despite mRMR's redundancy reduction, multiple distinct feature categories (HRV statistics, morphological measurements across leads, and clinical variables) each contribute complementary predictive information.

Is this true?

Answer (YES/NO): YES